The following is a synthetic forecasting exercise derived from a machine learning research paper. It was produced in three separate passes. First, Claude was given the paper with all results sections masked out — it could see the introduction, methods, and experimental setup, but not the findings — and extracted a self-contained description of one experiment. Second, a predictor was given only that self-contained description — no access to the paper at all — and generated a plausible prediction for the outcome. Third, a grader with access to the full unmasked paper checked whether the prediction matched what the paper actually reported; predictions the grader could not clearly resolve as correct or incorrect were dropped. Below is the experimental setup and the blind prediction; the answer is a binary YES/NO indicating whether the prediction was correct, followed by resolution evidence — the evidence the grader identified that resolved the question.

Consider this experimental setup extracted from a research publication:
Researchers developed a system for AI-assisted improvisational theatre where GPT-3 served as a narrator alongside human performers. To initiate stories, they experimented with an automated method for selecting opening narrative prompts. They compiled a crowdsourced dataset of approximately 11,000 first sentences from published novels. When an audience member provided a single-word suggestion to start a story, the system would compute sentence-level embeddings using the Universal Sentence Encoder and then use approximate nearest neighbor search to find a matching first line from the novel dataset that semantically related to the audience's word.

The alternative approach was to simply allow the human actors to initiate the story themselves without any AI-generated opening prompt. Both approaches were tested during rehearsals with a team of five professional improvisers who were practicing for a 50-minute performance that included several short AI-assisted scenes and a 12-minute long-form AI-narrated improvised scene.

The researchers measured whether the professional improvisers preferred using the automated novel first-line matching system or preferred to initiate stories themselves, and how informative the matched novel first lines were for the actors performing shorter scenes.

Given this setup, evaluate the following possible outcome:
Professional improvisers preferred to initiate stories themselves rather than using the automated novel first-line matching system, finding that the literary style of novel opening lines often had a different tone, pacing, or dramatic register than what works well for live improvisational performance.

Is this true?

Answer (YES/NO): NO